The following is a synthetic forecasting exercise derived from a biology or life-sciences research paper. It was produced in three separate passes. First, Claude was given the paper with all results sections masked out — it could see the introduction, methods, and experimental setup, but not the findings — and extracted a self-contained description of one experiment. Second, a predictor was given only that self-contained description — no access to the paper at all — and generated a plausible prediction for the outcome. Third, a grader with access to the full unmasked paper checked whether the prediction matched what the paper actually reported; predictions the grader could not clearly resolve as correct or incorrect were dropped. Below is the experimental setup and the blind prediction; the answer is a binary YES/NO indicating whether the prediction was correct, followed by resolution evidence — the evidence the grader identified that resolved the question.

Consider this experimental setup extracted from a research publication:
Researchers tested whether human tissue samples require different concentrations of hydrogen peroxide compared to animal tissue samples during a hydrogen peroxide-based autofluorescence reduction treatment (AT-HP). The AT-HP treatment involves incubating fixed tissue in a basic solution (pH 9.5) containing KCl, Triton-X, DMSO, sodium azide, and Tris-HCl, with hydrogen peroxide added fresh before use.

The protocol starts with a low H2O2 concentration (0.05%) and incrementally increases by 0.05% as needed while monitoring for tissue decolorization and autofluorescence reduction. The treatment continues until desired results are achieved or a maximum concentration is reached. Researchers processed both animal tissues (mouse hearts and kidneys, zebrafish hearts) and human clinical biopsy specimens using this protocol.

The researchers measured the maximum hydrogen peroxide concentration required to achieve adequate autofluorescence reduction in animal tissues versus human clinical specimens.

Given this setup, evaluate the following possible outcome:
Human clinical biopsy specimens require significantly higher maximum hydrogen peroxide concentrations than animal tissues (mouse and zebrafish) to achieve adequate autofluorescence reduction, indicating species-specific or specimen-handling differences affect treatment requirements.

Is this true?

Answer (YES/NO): YES